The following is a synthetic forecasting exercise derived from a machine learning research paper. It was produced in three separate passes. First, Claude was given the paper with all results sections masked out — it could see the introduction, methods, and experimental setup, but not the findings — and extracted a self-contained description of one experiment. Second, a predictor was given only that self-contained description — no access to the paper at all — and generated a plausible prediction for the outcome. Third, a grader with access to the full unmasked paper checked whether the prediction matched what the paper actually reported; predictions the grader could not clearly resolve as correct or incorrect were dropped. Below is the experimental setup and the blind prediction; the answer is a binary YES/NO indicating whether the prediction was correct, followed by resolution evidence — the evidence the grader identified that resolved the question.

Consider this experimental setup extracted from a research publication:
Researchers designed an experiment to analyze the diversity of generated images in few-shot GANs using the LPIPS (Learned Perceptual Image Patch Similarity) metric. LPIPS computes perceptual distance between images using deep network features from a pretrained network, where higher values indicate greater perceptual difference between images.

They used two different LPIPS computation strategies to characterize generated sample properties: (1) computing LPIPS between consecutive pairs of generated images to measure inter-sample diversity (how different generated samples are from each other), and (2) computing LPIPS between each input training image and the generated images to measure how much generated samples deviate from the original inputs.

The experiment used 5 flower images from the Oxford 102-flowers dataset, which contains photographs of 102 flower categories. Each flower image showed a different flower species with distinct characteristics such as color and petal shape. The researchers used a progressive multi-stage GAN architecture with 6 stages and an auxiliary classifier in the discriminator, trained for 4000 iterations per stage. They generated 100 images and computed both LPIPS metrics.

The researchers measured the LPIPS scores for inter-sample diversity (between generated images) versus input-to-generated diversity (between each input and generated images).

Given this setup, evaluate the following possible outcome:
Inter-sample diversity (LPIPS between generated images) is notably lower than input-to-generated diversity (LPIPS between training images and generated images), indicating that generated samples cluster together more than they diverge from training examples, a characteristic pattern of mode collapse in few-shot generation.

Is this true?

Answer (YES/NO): NO